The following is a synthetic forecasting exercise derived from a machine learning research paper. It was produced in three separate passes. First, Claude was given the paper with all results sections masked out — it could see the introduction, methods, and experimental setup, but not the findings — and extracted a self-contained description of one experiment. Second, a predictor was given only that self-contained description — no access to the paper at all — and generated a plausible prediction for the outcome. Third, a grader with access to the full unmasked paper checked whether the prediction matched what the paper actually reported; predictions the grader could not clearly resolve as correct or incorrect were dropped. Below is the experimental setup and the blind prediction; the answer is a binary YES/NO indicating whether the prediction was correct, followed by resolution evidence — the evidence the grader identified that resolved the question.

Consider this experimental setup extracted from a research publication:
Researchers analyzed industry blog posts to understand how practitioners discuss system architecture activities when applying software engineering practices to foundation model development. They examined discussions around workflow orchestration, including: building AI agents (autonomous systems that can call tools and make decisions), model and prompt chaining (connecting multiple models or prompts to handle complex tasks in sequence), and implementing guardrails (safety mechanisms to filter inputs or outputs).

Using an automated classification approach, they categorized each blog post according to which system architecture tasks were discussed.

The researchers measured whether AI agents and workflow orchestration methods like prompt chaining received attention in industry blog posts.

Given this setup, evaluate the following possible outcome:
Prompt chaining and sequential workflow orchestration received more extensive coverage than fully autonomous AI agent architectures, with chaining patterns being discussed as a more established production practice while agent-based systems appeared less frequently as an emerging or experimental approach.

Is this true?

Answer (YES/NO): NO